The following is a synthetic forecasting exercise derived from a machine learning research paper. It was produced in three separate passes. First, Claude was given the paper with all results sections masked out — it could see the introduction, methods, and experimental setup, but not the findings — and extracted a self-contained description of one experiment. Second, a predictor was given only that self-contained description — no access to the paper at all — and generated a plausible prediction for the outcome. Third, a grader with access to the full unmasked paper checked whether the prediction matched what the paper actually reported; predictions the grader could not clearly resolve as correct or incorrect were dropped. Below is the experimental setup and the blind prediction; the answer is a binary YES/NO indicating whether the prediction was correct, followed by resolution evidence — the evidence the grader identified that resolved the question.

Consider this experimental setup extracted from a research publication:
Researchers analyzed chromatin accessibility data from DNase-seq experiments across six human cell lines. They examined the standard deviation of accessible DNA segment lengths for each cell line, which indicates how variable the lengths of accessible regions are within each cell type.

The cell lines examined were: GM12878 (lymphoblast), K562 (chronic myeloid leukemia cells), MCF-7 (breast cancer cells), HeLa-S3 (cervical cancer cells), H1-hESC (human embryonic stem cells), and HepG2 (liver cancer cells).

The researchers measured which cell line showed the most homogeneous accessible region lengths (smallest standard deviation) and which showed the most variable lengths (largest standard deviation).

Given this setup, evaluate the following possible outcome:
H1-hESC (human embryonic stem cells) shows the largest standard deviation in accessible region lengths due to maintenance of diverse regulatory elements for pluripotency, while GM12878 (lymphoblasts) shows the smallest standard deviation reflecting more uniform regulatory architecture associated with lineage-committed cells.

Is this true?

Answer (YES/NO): NO